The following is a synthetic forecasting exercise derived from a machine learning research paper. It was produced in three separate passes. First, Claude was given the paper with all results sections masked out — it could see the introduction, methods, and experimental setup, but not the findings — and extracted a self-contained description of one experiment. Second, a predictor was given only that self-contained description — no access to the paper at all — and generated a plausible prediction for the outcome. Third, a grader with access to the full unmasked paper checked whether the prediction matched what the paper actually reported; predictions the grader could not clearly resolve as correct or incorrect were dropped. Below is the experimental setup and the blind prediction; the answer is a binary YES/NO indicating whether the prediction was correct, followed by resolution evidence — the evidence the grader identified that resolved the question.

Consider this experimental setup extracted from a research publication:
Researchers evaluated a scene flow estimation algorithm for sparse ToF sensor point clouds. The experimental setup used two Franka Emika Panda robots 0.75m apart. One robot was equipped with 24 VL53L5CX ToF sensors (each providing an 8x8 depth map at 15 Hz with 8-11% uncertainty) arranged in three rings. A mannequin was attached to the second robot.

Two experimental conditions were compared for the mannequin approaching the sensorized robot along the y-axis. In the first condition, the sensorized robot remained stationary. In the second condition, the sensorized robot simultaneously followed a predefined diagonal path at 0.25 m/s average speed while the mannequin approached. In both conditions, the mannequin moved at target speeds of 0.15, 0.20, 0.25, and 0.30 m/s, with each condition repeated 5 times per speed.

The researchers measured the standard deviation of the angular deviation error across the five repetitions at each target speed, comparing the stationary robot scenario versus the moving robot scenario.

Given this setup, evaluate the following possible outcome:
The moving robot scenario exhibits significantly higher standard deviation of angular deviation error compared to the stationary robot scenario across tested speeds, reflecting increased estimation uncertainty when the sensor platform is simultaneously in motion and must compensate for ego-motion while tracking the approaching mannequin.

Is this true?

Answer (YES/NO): YES